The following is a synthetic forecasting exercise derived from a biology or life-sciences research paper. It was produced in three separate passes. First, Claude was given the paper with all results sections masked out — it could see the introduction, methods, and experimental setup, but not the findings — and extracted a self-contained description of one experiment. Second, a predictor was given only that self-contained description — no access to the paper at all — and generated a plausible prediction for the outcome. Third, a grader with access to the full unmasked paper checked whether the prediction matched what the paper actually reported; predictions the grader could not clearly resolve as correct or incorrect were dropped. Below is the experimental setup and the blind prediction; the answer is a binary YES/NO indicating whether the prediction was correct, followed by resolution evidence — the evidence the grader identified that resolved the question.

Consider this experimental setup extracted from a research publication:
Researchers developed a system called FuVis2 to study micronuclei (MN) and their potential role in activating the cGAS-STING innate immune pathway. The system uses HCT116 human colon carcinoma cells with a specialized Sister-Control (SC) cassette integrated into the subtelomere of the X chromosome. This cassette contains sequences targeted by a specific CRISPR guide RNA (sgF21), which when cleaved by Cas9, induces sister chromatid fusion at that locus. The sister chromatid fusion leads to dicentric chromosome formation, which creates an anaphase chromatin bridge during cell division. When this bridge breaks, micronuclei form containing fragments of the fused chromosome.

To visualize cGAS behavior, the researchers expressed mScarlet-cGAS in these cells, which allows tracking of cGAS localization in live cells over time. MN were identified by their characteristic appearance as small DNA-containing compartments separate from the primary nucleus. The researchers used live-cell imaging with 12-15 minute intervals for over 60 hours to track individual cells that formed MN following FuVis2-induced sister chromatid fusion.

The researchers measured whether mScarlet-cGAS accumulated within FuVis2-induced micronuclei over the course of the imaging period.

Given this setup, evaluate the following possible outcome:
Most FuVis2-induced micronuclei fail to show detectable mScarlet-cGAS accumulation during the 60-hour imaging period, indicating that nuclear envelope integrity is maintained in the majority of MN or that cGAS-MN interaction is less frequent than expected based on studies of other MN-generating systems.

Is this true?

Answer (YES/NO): NO